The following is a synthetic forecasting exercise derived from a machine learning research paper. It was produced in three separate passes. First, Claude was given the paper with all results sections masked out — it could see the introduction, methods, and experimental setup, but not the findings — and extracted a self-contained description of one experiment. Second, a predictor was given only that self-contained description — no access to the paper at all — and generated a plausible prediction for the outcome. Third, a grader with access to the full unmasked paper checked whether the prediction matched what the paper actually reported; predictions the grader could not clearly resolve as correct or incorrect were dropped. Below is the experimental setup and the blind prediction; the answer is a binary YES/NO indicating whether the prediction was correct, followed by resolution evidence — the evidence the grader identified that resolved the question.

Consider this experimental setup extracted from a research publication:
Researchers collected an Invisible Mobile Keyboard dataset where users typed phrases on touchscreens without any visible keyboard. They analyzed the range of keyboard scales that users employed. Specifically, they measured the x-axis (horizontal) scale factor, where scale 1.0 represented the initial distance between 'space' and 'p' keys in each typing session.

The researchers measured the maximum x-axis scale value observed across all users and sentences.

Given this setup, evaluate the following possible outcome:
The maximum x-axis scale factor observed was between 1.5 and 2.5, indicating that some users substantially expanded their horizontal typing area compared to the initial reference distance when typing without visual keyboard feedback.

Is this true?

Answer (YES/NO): NO